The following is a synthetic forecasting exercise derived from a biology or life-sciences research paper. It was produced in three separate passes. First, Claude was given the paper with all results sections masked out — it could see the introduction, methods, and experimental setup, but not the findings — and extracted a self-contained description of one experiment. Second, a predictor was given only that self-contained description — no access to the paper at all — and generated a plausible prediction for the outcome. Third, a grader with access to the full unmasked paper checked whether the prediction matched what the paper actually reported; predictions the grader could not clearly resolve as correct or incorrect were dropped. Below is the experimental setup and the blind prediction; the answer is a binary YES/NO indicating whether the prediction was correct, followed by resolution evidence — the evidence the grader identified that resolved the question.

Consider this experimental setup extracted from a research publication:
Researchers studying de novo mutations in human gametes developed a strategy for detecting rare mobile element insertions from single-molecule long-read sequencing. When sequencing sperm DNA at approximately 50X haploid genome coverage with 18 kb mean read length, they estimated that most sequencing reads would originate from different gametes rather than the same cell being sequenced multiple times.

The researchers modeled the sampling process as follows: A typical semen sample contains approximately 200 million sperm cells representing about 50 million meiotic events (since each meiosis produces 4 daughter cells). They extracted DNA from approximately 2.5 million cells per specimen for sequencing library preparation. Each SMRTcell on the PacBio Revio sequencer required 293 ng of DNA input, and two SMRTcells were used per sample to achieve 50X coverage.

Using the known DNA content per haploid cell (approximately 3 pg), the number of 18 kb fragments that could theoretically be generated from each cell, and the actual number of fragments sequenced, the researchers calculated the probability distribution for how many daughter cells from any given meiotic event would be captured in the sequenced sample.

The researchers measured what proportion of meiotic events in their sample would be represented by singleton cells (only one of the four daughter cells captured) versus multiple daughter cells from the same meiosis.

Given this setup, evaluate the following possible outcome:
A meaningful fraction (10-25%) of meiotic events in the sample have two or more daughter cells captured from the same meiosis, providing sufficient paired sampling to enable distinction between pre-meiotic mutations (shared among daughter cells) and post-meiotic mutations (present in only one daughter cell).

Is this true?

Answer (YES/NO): NO